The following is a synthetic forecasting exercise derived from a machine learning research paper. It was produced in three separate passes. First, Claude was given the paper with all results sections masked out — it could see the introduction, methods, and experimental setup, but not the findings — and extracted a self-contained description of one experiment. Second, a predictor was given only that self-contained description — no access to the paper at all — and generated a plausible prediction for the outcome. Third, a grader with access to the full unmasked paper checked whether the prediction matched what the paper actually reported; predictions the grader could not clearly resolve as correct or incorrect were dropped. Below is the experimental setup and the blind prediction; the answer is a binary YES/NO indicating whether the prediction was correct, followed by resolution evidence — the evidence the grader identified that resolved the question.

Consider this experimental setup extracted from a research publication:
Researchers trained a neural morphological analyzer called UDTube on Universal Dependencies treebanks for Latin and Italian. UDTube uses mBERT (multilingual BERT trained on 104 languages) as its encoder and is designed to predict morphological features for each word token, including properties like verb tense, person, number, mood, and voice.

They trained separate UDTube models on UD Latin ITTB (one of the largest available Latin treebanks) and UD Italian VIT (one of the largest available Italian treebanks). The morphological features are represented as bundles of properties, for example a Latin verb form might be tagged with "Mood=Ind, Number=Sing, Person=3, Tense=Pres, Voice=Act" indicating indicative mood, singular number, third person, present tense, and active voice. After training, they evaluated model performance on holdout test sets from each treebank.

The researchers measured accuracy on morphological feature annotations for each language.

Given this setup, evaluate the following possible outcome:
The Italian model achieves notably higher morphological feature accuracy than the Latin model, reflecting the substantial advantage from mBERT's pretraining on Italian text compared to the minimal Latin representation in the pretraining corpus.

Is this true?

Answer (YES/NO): NO